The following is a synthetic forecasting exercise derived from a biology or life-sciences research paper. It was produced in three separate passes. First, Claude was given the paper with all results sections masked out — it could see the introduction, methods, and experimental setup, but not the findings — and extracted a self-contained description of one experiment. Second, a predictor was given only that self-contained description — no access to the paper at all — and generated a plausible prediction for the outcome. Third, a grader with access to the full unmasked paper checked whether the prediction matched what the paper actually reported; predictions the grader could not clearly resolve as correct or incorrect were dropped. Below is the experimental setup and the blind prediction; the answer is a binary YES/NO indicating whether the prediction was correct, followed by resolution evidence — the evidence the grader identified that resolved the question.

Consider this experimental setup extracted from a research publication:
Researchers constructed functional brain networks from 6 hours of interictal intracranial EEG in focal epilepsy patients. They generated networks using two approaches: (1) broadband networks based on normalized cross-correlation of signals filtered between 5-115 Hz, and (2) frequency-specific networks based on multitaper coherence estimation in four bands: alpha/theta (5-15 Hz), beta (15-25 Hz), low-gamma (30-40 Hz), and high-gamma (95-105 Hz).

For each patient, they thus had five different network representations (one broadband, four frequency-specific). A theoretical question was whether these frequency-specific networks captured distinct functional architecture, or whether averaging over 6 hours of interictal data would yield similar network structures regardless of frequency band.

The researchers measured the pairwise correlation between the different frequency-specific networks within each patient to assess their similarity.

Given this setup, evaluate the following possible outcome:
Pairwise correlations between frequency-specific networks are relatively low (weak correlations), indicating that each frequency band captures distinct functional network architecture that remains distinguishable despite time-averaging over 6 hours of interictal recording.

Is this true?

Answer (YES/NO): NO